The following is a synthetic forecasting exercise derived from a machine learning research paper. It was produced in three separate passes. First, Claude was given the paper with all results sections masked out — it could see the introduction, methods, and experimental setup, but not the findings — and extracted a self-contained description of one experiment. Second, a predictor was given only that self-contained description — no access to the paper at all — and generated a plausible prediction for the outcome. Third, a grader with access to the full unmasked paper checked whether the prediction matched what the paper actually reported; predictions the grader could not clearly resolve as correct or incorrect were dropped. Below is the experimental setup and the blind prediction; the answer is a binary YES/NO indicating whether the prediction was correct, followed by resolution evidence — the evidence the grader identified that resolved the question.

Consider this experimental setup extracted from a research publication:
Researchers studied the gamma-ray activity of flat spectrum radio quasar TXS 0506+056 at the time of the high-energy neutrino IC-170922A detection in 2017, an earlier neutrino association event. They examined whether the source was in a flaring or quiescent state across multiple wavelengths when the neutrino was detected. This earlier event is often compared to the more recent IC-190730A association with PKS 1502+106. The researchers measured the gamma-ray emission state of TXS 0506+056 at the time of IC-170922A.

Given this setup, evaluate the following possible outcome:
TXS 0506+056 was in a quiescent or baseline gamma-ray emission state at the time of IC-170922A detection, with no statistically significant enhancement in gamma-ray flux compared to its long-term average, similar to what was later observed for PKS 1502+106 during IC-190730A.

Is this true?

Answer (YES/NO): NO